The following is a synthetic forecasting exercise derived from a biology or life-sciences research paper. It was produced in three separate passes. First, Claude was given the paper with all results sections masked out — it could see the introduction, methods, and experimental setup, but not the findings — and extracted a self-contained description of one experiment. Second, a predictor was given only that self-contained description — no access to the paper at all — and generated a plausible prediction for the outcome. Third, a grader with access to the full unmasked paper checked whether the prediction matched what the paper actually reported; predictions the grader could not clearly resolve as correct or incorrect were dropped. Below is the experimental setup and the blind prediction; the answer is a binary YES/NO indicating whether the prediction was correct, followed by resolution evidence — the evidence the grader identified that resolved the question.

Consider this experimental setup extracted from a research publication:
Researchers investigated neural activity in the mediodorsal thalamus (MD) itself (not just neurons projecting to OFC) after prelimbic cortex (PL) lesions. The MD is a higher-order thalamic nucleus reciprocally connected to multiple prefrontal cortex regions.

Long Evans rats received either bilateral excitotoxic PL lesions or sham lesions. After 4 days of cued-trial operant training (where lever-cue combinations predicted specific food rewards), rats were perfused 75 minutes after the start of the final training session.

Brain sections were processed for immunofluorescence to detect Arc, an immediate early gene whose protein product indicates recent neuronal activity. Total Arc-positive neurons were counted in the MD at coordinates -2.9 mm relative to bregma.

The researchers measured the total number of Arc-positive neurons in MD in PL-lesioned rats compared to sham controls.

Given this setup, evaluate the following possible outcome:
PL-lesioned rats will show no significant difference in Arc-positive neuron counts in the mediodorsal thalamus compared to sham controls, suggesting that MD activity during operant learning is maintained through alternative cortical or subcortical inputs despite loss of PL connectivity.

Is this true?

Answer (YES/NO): YES